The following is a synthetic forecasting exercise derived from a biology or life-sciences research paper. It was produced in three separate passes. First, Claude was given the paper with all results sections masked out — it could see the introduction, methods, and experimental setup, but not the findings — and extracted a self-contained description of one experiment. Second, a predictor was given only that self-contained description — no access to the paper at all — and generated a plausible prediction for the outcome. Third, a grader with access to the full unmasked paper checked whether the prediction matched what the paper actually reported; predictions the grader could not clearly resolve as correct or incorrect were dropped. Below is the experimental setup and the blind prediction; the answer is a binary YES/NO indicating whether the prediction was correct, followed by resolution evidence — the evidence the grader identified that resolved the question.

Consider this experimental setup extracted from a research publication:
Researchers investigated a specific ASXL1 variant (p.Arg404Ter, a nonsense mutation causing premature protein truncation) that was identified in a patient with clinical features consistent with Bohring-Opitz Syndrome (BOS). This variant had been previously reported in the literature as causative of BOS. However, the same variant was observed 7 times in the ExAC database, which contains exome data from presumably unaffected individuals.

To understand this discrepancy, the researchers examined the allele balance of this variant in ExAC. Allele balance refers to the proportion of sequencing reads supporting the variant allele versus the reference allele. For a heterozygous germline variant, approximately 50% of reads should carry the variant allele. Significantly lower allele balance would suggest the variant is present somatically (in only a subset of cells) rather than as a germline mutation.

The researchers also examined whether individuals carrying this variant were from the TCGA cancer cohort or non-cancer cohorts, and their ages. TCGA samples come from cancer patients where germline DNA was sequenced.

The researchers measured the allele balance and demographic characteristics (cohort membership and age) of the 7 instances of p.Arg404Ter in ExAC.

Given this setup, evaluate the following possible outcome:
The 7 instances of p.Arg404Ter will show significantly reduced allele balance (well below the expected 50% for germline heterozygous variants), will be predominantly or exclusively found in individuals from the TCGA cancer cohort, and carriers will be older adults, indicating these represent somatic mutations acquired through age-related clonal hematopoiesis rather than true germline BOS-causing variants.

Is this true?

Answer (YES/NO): NO